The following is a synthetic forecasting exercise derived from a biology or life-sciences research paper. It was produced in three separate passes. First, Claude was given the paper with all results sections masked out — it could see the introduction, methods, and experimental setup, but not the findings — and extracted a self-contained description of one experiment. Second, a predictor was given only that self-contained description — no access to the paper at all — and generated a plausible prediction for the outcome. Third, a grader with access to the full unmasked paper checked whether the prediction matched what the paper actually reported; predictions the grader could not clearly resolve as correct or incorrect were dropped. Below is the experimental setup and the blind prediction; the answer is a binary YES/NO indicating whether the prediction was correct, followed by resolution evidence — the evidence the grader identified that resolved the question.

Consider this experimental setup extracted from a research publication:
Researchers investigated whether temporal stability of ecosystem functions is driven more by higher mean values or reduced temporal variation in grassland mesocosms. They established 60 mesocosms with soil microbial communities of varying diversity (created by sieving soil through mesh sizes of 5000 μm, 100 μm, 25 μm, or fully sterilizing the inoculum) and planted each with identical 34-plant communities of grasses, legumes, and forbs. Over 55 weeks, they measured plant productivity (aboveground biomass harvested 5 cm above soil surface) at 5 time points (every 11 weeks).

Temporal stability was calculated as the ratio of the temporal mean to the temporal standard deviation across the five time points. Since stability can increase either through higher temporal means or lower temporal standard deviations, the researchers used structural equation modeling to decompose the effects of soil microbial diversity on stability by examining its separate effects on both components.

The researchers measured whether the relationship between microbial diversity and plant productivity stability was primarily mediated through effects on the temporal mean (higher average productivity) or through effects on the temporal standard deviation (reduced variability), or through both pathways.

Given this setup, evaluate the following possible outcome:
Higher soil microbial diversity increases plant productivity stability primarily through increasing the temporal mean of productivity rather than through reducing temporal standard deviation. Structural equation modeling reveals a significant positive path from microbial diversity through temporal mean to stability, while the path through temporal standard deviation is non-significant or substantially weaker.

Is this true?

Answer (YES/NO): NO